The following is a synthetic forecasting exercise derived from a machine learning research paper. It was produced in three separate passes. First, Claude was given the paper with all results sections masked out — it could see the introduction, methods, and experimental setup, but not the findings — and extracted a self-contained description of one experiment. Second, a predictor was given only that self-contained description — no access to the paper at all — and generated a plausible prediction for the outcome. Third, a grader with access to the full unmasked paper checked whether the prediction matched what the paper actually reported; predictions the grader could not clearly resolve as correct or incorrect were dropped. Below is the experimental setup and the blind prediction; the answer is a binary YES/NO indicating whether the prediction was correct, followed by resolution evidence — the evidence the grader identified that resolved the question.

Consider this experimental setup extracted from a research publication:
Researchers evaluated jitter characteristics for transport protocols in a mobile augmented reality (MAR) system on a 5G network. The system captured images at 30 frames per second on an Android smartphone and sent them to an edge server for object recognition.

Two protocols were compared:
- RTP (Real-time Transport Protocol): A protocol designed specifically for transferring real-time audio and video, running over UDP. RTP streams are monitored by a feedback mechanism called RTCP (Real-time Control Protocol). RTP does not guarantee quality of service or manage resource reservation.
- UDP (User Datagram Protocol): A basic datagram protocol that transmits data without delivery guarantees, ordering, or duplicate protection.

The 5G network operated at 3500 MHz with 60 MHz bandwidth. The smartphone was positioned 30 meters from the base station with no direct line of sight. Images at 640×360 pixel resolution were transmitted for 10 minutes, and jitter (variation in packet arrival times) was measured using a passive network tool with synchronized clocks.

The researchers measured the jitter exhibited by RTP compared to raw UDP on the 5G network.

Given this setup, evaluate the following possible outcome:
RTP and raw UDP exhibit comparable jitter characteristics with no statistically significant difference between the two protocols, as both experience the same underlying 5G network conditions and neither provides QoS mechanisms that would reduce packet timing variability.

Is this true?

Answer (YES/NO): NO